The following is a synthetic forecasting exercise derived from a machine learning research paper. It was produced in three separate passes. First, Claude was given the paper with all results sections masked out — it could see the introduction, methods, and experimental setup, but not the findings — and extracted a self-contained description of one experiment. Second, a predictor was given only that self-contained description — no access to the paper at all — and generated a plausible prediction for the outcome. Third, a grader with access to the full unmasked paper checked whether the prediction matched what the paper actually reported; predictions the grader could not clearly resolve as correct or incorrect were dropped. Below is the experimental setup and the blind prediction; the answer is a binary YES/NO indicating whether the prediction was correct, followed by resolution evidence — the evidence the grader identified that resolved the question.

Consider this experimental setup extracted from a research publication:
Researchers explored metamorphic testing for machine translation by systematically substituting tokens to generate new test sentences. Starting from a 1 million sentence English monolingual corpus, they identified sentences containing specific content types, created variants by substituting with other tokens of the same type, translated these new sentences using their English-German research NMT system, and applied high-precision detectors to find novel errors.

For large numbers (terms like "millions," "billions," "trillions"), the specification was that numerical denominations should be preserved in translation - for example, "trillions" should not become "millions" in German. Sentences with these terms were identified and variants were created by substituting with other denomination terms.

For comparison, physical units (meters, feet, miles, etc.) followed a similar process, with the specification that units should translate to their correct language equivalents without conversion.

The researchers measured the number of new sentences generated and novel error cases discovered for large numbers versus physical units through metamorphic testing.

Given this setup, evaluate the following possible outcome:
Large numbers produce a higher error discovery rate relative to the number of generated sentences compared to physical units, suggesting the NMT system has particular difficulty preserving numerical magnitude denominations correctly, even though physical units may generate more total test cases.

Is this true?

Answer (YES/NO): NO